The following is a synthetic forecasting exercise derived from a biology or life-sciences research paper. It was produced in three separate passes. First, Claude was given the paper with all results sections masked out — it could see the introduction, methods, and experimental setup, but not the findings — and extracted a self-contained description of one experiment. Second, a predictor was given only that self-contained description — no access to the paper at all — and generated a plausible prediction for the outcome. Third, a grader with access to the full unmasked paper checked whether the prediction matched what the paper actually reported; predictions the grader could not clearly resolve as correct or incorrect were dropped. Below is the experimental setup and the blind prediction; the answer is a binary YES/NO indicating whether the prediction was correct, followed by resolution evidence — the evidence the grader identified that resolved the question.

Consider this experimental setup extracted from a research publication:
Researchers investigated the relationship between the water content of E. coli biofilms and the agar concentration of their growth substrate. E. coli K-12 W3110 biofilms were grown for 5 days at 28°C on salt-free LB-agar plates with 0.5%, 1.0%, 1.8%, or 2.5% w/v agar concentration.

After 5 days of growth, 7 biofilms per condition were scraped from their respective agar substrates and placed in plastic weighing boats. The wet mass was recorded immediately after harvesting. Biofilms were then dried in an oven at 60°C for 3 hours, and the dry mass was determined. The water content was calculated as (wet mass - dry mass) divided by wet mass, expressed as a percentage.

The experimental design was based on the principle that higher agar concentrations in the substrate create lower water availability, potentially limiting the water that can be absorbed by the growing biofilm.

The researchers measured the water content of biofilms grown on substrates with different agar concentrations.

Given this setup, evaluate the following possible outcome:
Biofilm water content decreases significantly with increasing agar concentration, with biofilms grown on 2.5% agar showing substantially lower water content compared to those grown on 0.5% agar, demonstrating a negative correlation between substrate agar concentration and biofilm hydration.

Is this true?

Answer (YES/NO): NO